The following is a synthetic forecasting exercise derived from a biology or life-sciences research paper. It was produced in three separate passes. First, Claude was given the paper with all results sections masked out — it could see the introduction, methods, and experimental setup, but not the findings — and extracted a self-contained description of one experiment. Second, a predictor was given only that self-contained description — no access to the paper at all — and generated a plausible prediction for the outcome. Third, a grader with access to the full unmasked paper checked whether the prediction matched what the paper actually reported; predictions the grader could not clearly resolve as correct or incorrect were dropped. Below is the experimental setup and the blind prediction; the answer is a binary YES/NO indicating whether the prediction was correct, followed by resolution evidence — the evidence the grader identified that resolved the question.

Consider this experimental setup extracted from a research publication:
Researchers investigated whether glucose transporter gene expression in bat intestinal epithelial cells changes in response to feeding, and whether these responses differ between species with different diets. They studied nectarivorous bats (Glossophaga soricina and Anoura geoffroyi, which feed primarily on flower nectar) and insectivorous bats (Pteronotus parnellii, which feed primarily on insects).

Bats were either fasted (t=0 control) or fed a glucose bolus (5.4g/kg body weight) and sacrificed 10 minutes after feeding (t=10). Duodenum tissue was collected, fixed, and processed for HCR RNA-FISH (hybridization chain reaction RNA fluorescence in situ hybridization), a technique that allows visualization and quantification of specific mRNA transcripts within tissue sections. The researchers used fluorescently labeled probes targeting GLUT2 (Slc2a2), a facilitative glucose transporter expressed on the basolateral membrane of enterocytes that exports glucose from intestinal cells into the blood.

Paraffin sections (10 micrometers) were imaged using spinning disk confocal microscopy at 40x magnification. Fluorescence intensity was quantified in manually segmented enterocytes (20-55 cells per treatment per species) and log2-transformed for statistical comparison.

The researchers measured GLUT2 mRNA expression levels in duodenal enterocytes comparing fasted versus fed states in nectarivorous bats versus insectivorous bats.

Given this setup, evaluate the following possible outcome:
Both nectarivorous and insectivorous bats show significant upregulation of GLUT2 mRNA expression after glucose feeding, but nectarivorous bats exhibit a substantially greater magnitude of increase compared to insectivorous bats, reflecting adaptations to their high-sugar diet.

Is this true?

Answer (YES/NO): NO